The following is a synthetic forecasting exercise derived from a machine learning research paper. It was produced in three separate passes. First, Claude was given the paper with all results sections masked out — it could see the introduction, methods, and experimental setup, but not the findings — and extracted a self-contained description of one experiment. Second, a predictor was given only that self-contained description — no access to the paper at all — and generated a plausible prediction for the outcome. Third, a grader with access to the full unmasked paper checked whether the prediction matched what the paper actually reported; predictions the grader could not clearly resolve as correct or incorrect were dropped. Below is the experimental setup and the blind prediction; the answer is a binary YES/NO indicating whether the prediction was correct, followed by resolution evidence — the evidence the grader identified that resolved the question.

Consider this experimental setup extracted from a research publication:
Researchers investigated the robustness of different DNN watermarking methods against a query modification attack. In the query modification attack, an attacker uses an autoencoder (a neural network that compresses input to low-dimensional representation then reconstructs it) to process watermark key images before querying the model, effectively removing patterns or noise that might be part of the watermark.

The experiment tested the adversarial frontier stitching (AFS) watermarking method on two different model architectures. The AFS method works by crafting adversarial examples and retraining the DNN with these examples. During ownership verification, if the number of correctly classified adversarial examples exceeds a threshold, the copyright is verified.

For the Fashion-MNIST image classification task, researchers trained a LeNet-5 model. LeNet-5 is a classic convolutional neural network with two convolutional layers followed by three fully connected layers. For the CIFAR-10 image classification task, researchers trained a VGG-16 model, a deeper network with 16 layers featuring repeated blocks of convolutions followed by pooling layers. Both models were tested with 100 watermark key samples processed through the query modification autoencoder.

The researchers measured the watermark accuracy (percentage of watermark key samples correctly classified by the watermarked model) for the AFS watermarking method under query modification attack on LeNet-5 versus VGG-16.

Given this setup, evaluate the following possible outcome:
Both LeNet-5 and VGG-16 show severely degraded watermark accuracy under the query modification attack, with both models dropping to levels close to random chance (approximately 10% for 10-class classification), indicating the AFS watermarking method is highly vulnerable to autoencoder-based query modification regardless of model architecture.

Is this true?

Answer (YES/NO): NO